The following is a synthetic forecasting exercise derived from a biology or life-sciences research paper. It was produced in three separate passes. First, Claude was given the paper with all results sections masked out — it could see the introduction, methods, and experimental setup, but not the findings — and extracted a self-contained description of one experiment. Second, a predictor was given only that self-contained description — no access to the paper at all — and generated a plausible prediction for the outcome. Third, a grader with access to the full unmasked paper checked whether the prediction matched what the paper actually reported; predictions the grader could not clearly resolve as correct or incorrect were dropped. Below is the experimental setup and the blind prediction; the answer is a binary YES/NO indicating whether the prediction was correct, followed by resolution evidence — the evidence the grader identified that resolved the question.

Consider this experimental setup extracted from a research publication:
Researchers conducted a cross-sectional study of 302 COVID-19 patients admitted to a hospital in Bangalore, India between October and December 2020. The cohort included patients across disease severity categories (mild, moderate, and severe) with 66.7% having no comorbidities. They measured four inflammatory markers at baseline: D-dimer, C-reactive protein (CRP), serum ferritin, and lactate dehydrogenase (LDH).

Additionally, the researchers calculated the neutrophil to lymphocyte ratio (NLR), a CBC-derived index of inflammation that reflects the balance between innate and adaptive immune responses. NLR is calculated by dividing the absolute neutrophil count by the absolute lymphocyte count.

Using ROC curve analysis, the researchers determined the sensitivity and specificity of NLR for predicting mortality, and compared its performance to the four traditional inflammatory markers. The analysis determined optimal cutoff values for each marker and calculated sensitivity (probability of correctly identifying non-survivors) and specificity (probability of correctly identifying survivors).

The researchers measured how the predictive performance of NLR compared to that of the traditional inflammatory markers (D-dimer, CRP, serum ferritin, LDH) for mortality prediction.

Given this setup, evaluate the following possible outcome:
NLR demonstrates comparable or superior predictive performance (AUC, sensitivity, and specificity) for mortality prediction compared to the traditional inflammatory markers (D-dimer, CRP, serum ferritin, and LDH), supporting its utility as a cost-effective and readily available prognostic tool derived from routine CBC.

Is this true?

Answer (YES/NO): NO